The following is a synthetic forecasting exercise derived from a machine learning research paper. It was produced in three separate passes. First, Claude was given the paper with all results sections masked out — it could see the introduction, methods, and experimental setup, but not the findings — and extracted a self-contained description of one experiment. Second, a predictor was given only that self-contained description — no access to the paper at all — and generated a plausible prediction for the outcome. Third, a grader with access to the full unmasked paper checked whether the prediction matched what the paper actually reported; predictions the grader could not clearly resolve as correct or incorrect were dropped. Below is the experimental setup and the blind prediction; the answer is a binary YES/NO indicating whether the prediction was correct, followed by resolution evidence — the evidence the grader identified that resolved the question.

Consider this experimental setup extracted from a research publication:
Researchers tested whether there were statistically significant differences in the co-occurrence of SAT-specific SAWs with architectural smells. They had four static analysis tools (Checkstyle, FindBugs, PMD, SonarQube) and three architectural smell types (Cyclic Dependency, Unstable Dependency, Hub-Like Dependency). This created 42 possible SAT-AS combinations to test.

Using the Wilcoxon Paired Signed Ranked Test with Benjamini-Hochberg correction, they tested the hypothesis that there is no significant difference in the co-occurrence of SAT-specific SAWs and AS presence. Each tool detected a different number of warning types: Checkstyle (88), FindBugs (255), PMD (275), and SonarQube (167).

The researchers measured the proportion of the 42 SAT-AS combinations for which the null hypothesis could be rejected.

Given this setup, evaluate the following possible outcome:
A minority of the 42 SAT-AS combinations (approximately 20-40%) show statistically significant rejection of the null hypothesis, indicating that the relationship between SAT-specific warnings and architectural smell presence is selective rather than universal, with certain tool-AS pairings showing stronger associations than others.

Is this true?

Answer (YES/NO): NO